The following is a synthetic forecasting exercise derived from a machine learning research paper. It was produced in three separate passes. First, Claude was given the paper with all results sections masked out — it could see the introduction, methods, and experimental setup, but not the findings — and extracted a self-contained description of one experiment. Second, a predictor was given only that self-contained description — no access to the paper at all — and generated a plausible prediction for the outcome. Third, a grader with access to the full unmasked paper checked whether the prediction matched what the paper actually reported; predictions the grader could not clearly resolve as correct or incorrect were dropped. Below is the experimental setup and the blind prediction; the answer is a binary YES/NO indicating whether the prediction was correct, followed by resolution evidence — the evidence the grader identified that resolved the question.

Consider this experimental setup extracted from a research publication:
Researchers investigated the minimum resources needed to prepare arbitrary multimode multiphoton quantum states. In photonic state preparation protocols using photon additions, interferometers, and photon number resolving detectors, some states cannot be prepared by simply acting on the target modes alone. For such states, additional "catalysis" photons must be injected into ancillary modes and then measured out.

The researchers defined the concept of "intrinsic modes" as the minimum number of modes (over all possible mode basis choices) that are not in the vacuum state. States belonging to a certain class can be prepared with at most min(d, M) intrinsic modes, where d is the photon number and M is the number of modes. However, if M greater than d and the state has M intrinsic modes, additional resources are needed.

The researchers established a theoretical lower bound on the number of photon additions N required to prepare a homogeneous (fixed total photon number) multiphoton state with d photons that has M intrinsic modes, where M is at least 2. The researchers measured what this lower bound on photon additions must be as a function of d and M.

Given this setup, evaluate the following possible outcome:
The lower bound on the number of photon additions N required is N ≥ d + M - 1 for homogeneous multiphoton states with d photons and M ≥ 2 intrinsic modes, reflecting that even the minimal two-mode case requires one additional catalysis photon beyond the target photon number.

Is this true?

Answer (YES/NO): NO